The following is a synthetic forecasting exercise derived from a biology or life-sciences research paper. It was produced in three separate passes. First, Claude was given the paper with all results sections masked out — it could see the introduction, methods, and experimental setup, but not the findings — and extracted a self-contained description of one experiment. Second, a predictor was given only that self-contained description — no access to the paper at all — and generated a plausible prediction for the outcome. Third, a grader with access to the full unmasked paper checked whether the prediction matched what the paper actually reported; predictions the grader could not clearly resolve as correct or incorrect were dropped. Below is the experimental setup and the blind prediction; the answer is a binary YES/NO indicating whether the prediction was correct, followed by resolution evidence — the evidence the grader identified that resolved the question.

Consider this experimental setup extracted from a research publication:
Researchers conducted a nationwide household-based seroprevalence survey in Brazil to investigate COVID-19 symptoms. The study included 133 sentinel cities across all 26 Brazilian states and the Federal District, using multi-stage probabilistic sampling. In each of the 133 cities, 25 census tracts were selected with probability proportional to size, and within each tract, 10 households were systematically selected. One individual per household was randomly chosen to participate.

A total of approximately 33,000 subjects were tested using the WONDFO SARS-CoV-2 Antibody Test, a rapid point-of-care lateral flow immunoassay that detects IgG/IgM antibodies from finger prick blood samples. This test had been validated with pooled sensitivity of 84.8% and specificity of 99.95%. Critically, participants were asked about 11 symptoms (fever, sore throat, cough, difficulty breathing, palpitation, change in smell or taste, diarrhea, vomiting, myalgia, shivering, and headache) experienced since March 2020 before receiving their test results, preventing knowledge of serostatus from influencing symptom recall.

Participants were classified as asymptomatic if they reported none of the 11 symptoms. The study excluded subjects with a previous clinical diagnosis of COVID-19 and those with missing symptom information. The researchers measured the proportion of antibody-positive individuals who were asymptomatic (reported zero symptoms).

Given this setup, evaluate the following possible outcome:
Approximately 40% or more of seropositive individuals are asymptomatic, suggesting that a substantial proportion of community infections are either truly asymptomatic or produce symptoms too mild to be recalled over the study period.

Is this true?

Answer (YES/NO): NO